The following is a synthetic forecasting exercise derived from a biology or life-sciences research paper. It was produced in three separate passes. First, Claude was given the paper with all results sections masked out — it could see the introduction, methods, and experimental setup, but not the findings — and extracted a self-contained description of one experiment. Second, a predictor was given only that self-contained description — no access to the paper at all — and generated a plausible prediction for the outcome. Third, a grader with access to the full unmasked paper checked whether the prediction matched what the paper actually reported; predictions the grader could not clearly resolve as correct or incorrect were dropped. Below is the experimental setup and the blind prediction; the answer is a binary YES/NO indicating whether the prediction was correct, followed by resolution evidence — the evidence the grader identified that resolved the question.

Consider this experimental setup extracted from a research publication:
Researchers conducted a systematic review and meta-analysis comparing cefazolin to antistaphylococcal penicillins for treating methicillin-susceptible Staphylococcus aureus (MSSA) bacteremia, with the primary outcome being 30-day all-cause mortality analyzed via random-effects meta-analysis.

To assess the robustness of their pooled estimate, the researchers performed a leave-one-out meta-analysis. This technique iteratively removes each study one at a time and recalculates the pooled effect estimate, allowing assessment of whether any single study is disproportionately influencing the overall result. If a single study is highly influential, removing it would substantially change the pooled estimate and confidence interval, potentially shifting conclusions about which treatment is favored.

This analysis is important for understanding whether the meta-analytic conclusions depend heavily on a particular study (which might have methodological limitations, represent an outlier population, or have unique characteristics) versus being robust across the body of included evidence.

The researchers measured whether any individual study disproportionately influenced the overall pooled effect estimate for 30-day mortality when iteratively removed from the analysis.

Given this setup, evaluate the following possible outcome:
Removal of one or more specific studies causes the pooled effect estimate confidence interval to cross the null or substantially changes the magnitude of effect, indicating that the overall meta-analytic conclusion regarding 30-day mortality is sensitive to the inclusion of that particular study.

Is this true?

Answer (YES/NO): YES